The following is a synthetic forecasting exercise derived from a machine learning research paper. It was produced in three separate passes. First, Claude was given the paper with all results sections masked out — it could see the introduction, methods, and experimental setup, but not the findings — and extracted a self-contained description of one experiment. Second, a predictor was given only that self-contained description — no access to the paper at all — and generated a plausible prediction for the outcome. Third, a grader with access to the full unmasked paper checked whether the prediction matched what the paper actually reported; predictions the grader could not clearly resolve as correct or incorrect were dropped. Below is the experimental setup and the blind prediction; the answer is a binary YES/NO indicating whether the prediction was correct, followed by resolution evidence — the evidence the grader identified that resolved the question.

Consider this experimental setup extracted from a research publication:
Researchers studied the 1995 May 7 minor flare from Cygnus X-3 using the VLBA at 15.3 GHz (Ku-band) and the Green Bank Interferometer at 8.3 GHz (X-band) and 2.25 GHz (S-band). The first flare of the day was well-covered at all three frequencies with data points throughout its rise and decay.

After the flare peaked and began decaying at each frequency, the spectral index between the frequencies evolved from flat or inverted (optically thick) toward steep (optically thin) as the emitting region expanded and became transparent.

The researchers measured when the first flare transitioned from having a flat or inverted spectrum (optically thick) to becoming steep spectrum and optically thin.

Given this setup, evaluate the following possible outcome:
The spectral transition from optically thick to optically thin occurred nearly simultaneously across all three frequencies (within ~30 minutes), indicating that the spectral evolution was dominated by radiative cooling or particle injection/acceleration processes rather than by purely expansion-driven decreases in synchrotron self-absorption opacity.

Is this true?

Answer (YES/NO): NO